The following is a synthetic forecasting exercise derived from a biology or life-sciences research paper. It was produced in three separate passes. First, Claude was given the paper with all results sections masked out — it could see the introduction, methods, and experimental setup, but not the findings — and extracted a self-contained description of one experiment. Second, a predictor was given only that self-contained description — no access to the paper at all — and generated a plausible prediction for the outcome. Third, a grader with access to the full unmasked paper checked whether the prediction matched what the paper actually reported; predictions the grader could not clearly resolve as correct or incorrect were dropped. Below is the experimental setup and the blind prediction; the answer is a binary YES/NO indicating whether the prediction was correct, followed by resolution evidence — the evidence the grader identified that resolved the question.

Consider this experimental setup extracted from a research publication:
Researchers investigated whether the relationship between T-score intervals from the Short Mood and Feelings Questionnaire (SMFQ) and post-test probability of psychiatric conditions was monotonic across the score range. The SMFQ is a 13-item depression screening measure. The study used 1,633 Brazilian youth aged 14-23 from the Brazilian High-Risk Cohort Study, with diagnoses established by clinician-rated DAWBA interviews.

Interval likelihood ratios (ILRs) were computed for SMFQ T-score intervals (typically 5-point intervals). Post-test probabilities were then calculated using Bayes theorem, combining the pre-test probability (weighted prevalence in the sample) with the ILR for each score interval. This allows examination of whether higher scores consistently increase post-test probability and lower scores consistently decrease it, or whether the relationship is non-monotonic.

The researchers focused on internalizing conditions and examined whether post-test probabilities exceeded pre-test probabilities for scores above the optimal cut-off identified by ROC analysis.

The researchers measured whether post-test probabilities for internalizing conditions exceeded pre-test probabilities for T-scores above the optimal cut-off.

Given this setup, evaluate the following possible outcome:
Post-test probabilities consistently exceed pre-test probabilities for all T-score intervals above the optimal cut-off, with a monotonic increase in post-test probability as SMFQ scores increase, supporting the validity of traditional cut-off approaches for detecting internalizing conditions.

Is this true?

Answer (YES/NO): NO